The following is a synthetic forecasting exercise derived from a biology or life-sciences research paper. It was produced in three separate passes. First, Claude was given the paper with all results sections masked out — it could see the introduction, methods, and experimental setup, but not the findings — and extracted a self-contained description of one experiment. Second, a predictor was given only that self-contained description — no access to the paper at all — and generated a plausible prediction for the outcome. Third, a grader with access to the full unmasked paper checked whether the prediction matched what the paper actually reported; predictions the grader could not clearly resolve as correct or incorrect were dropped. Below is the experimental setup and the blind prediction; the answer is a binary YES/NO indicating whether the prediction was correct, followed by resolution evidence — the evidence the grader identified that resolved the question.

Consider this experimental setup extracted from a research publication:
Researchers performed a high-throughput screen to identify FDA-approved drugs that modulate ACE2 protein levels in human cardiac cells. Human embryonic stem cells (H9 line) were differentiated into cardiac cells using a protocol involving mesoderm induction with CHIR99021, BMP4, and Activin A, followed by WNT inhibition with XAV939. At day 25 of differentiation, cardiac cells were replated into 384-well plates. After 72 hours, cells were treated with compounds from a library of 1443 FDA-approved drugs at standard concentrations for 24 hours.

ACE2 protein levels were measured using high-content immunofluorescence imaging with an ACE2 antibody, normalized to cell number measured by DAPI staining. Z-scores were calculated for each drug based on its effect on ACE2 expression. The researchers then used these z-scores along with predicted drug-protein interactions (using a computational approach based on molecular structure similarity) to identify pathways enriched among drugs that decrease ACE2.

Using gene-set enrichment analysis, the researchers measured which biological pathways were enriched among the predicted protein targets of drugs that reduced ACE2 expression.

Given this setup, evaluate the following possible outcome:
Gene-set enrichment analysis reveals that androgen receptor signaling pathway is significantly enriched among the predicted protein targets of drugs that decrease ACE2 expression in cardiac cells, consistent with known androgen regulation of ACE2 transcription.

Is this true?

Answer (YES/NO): NO